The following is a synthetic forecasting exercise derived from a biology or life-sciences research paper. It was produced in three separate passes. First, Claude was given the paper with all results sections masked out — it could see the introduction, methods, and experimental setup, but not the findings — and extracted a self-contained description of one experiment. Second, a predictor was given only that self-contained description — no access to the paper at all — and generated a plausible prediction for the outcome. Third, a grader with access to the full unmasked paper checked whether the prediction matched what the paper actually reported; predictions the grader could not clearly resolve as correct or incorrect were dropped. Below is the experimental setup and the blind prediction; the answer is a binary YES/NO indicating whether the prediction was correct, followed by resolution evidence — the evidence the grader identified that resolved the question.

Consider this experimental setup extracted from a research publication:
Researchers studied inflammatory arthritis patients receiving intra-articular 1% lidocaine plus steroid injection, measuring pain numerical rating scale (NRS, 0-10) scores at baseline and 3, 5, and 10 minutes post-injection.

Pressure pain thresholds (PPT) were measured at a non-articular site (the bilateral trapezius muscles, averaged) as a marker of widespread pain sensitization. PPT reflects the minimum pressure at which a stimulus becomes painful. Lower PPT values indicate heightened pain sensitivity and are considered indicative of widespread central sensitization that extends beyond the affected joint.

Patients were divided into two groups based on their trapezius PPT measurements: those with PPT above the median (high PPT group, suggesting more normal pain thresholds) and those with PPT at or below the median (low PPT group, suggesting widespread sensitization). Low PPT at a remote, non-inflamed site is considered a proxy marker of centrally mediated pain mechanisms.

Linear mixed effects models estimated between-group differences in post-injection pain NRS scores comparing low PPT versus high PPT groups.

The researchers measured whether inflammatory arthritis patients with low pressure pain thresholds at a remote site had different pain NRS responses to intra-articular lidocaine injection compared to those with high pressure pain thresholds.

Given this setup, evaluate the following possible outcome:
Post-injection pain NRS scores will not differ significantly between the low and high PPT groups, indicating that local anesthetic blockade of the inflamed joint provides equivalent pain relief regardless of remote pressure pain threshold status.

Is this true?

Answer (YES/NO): NO